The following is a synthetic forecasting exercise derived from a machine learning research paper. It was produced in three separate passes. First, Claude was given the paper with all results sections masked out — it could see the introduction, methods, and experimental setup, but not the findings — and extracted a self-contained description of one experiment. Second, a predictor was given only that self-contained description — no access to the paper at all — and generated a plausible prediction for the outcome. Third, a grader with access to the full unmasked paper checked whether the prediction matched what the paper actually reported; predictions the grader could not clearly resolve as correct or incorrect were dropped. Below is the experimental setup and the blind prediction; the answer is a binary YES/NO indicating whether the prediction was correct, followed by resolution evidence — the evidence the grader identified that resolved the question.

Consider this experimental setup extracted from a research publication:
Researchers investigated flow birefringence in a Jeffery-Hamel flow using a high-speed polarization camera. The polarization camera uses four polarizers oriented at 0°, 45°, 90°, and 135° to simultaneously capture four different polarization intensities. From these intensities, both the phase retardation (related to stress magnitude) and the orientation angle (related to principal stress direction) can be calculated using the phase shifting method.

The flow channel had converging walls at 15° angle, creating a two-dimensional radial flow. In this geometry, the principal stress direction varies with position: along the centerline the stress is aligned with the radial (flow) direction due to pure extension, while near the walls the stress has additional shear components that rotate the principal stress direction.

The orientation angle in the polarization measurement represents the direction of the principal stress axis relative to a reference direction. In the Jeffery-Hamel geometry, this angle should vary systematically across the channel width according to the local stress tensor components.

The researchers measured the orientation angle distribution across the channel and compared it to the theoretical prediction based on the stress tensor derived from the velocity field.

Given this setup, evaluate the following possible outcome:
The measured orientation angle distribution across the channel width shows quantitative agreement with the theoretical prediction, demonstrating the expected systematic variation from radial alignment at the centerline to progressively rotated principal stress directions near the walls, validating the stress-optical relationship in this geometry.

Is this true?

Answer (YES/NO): NO